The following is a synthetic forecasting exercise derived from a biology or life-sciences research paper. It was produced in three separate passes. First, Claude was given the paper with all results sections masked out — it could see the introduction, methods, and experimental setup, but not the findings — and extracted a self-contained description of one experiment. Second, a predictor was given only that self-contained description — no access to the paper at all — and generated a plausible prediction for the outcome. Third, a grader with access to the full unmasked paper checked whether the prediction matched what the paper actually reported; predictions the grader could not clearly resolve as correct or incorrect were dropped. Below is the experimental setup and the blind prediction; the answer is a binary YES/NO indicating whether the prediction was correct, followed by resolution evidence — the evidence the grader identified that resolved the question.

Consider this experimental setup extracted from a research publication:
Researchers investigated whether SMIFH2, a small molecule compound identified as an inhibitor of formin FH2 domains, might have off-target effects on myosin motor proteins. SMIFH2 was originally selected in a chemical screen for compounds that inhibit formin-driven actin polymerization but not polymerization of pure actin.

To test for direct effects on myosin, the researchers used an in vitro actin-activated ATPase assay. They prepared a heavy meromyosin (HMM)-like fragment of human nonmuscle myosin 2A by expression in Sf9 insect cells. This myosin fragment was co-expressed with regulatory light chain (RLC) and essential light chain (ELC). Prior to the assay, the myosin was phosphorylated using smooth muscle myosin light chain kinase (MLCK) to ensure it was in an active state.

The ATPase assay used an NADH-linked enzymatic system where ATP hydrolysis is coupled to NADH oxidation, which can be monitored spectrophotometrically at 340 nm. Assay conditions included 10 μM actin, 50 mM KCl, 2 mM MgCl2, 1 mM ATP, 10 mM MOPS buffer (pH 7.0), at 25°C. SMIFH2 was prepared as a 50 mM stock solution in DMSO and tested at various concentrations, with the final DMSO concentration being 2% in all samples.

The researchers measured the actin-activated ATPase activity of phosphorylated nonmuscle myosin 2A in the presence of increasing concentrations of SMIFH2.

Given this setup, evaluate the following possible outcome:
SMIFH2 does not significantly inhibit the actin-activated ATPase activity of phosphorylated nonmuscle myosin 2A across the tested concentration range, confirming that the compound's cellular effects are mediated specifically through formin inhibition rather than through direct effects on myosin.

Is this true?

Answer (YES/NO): NO